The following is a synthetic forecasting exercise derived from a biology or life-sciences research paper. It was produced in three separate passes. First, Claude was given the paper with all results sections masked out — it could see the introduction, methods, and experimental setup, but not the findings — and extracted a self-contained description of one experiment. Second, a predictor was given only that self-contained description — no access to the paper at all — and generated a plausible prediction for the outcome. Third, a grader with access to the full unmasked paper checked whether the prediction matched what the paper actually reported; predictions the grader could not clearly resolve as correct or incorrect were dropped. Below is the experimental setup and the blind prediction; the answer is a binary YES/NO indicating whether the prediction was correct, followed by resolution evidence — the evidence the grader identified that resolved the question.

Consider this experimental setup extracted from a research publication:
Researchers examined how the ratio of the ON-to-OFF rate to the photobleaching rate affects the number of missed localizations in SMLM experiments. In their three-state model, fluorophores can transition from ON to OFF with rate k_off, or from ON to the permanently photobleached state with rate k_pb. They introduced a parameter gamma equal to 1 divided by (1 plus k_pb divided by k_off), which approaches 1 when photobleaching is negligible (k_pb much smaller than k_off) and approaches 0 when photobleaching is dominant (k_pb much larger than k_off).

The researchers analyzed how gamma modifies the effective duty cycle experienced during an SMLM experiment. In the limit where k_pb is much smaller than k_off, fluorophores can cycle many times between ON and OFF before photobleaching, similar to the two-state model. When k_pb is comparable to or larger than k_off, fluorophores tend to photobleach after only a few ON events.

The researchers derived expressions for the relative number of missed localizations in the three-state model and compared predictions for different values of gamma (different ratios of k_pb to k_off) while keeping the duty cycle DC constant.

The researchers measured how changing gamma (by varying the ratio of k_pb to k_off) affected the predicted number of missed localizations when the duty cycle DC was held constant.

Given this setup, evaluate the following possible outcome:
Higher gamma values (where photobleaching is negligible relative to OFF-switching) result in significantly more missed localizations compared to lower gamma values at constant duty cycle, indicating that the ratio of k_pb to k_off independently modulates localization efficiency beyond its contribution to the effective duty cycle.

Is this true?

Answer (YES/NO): YES